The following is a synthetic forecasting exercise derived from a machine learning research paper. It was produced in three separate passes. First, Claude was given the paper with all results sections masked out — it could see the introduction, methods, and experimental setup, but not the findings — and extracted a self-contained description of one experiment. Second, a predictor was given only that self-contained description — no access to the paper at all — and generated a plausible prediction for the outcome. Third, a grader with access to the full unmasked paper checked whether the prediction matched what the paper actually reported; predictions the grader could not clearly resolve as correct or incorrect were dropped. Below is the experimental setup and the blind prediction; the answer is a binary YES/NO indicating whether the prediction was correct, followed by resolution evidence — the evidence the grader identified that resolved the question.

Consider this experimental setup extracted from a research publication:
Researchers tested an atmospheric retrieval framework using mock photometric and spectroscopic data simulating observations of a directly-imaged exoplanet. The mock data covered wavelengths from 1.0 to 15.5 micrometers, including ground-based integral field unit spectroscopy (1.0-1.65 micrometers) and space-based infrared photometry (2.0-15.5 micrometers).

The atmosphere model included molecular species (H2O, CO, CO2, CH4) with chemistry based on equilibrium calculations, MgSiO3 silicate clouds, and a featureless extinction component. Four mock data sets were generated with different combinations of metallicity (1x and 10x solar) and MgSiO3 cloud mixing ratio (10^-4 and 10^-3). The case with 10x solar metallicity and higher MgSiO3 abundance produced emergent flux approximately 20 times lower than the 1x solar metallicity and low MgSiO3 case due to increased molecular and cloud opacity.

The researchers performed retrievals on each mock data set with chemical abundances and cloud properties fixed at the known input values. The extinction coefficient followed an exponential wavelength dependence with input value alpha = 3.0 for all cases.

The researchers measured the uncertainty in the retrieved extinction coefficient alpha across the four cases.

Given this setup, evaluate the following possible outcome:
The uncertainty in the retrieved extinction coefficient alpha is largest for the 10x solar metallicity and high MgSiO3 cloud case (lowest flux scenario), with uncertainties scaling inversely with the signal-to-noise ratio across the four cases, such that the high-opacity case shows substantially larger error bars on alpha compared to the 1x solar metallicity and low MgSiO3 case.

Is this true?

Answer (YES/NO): YES